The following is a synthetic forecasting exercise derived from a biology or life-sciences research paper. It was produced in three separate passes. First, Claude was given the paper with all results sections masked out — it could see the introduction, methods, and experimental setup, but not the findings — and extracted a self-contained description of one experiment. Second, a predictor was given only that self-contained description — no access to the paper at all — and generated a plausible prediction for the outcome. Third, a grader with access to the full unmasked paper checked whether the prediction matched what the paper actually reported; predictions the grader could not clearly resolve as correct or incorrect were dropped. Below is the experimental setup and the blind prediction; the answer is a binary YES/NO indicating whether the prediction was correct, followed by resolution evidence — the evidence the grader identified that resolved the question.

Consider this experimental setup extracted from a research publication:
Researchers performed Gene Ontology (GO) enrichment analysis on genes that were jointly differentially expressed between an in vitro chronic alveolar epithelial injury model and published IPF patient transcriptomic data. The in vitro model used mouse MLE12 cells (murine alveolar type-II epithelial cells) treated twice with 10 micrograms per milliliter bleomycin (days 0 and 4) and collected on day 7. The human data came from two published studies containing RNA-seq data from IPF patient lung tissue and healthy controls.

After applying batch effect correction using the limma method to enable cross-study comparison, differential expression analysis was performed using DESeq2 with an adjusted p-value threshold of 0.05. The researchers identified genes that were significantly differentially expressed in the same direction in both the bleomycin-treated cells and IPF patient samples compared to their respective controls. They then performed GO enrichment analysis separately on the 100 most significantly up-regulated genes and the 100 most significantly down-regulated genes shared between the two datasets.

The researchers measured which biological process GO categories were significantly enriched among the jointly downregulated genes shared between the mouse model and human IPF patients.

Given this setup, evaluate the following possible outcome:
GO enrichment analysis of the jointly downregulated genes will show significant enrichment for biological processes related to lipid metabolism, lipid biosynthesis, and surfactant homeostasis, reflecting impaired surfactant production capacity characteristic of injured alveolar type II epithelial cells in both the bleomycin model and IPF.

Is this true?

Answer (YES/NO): NO